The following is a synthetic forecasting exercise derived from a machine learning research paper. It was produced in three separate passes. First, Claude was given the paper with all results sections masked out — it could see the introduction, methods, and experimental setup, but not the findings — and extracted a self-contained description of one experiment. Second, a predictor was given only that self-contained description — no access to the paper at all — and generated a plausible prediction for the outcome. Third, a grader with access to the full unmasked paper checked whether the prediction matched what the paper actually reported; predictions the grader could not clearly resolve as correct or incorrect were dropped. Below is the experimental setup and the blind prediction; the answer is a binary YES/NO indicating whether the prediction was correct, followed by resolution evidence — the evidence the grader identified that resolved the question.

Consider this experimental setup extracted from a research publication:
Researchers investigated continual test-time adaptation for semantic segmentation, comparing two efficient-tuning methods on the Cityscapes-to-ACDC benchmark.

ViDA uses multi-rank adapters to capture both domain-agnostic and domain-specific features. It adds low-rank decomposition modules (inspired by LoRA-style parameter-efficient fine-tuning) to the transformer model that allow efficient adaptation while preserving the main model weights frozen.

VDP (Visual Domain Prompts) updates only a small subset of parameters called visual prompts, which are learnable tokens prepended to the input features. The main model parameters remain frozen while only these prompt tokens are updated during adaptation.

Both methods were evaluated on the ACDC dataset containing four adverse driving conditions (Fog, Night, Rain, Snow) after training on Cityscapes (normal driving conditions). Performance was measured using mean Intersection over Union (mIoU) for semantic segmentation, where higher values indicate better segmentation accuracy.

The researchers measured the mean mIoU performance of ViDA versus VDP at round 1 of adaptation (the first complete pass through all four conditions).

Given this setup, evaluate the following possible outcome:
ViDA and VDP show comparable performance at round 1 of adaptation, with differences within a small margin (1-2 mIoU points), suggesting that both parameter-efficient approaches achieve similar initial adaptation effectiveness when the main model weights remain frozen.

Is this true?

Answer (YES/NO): NO